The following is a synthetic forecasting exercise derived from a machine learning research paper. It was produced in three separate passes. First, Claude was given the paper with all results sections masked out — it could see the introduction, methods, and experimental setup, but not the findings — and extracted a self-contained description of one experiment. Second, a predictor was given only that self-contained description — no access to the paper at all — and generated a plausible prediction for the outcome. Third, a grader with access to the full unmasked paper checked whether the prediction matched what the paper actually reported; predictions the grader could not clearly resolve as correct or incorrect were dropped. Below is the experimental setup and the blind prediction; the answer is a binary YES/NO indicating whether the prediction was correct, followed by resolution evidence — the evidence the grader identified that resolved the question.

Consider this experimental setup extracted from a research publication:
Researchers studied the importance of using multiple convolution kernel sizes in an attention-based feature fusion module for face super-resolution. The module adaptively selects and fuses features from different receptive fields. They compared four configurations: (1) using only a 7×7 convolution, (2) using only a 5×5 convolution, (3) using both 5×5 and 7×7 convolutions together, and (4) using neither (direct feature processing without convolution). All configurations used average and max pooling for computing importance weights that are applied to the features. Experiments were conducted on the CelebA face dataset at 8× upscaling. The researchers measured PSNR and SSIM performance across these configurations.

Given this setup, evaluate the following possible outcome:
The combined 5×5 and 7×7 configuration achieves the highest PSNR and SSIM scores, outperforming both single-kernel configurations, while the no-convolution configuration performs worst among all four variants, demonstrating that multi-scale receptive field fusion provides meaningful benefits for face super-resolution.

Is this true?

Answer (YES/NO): YES